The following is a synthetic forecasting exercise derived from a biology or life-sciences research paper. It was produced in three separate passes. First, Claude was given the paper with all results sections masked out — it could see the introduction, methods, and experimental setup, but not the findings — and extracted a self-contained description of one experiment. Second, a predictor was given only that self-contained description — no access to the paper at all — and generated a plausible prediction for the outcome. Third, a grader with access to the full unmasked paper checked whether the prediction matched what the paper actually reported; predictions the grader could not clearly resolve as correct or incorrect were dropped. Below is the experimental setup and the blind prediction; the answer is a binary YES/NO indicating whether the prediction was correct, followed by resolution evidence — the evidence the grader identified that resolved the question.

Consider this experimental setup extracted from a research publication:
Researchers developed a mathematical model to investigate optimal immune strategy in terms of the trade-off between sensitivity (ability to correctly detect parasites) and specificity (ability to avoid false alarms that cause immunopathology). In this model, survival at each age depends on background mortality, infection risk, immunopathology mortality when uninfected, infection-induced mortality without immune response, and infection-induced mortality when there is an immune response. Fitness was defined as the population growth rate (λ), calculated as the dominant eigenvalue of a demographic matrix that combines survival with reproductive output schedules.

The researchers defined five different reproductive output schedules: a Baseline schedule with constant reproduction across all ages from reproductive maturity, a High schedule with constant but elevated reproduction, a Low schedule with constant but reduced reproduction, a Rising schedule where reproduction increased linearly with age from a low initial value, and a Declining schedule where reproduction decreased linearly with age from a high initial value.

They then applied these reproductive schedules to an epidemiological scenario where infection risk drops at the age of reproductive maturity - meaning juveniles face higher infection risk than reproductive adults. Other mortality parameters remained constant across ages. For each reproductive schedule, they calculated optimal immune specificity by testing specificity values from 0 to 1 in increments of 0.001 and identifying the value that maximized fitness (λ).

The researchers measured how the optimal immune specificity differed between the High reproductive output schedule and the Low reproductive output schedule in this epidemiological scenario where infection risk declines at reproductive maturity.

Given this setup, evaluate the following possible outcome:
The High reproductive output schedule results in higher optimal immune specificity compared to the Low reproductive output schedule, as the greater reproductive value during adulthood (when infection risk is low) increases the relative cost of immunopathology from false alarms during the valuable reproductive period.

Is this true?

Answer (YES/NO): YES